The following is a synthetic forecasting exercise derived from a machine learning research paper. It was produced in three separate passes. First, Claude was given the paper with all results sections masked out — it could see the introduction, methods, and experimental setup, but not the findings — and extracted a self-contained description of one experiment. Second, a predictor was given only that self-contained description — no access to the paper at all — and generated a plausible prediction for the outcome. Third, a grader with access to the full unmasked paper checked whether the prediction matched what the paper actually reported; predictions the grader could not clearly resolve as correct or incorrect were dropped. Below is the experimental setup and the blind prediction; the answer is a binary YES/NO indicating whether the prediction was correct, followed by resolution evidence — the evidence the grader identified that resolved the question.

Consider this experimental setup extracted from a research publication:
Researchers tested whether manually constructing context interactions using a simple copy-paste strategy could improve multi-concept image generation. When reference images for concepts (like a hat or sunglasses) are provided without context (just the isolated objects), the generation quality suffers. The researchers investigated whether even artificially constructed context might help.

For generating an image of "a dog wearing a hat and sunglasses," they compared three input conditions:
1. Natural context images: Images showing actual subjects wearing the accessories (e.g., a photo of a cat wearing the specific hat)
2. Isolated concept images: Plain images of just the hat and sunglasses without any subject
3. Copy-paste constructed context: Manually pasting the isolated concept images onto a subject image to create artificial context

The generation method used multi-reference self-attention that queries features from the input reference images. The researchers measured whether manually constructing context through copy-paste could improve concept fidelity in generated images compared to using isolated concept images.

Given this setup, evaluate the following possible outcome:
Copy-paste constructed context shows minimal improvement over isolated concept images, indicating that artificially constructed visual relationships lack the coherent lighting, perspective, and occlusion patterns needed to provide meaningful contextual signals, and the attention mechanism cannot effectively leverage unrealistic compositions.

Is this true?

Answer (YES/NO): NO